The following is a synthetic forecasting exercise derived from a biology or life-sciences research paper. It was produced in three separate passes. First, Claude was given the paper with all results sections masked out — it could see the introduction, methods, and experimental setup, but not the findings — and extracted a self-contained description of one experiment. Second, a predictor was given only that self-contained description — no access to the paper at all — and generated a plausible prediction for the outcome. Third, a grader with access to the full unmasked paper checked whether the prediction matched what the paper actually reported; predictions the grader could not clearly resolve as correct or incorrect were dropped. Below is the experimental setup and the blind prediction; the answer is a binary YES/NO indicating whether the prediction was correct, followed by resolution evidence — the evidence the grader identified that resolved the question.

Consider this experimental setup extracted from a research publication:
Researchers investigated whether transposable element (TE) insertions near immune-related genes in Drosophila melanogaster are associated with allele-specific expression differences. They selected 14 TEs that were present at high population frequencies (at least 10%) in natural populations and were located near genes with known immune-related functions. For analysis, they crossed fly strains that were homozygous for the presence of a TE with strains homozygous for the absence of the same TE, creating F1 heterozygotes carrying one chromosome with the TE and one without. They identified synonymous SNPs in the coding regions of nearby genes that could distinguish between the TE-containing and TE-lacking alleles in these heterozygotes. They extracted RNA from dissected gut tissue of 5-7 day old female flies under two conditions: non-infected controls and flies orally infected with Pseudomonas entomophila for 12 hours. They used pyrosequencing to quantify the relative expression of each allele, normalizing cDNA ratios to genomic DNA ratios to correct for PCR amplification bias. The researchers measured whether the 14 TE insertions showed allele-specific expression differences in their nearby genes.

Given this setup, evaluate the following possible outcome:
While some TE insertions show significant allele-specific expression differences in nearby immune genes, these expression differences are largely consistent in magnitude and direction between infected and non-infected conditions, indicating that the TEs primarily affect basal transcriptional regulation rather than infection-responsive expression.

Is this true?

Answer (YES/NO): NO